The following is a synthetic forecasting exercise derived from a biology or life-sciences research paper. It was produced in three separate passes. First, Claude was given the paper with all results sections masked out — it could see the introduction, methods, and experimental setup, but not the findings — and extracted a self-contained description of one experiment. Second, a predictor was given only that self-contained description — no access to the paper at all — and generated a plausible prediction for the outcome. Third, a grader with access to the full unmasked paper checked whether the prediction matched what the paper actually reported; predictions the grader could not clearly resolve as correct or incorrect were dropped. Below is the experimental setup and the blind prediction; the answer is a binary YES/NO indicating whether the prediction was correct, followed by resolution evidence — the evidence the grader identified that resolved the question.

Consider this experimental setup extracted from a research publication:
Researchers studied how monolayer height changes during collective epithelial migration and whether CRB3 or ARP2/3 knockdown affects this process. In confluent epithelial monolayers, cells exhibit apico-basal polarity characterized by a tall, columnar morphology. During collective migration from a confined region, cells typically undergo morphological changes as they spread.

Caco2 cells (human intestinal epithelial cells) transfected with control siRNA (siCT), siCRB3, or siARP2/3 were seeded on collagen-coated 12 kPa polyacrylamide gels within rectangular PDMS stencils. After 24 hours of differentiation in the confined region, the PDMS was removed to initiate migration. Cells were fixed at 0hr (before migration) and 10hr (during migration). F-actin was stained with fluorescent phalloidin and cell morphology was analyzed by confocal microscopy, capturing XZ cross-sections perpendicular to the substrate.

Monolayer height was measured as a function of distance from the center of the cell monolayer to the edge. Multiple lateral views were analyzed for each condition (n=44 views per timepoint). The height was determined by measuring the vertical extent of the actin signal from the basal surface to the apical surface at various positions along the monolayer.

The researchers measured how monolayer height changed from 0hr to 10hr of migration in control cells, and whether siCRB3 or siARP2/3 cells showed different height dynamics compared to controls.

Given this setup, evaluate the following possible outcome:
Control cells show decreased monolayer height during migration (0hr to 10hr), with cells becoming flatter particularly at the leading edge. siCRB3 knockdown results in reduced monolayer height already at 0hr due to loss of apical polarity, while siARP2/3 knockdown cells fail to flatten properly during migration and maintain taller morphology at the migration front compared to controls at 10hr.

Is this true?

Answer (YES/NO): NO